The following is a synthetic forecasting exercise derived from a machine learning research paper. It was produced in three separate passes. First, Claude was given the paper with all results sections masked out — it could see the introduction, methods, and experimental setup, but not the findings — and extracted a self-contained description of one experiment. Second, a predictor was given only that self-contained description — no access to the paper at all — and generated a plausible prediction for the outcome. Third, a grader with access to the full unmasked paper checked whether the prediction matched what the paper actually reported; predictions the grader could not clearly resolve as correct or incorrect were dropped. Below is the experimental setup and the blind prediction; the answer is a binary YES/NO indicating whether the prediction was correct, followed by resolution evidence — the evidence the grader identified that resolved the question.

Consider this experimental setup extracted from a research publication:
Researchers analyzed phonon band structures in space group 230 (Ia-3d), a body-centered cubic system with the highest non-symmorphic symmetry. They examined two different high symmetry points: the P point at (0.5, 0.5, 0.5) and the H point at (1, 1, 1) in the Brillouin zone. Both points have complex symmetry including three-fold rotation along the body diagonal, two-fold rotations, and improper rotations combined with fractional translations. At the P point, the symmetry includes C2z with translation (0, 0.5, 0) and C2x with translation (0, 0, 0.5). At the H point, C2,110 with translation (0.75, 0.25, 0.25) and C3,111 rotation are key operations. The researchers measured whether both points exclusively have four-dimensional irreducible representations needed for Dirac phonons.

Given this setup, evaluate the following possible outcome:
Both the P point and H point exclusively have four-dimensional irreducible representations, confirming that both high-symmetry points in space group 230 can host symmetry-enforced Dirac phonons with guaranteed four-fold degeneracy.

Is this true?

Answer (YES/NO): NO